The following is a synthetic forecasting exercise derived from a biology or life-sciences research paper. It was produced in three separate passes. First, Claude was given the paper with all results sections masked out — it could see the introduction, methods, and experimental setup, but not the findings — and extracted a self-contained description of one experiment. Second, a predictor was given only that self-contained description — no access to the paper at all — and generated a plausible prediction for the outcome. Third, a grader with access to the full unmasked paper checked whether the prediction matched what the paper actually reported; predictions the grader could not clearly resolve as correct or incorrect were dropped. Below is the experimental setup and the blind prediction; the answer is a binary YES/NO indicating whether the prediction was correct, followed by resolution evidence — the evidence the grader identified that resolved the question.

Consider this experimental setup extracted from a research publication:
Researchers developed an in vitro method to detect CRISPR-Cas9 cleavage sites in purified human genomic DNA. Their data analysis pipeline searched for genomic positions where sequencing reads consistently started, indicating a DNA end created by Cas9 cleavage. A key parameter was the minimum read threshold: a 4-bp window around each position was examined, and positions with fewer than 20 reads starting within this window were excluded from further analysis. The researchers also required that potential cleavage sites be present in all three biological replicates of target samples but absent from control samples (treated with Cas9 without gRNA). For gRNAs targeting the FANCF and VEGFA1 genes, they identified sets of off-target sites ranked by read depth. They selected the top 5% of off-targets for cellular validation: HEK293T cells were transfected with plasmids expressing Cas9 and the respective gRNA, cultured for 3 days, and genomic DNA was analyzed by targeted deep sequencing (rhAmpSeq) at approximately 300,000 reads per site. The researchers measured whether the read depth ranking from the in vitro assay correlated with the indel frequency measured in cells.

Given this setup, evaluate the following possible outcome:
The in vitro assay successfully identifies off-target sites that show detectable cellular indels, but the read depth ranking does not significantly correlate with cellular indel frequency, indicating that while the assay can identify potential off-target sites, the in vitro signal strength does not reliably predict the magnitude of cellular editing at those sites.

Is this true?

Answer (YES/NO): NO